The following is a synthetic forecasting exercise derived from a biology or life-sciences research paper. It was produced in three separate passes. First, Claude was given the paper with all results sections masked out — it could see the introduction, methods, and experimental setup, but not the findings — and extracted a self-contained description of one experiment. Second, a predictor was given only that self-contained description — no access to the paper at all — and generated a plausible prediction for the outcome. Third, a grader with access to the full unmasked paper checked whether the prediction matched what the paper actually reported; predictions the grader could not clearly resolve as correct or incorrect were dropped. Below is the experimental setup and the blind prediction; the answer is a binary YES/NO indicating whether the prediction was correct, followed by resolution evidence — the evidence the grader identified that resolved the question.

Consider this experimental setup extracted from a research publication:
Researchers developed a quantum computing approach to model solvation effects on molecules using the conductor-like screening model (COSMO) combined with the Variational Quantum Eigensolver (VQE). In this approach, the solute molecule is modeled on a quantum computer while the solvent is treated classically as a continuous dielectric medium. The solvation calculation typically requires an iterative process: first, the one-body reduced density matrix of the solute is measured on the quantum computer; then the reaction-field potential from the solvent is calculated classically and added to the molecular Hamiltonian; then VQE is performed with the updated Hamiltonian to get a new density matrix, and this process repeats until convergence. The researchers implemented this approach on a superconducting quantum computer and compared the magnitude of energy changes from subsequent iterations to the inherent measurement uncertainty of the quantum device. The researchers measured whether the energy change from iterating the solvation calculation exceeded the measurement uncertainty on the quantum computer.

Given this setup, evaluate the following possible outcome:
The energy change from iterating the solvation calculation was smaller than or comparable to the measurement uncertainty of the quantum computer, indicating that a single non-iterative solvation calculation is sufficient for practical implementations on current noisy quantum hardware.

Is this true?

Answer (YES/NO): YES